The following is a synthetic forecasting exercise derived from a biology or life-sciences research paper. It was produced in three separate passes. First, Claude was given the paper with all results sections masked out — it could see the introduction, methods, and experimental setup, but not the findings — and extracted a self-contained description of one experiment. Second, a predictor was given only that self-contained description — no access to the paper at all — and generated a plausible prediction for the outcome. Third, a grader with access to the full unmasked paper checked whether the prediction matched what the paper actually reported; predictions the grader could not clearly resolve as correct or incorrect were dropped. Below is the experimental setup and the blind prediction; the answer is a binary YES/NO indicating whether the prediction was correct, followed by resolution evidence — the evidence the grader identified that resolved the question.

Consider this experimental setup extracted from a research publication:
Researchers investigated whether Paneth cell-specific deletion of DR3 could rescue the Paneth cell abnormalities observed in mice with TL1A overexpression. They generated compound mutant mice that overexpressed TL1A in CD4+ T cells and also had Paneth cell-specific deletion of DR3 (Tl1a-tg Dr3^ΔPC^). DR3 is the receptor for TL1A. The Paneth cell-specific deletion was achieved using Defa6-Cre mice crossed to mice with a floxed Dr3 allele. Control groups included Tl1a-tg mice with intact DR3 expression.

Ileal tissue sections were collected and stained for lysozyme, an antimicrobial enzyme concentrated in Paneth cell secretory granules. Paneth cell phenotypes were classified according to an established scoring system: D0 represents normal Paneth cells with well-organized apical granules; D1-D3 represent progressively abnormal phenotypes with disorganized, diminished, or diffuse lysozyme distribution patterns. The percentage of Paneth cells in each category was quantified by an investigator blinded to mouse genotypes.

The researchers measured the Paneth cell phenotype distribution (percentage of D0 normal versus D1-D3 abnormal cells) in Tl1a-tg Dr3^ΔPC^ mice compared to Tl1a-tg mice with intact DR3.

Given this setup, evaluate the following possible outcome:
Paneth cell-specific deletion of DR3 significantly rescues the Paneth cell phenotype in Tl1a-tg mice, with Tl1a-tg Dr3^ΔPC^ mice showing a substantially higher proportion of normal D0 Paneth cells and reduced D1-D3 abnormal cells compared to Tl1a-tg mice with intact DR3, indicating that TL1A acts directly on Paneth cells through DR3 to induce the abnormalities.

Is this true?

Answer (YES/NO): NO